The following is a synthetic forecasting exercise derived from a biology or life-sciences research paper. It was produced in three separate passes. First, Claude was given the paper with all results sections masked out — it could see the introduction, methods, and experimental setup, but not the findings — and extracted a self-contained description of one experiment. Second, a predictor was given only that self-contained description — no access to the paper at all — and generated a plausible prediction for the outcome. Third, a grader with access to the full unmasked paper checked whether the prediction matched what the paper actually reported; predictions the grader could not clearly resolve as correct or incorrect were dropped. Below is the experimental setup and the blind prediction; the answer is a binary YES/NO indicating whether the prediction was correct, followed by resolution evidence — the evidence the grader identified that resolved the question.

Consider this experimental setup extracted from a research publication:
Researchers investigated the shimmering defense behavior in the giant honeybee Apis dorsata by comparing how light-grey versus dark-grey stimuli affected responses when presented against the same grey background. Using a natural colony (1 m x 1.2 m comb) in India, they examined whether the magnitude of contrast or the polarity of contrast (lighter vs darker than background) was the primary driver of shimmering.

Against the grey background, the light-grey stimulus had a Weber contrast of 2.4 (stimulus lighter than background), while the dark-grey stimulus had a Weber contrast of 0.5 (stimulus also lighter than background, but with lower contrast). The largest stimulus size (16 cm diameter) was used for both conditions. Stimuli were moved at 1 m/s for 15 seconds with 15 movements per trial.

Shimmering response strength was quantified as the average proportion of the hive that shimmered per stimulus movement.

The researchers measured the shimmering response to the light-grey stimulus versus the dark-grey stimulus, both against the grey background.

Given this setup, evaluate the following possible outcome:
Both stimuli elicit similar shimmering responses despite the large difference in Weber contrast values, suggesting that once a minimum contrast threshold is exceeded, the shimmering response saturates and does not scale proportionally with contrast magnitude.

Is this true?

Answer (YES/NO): NO